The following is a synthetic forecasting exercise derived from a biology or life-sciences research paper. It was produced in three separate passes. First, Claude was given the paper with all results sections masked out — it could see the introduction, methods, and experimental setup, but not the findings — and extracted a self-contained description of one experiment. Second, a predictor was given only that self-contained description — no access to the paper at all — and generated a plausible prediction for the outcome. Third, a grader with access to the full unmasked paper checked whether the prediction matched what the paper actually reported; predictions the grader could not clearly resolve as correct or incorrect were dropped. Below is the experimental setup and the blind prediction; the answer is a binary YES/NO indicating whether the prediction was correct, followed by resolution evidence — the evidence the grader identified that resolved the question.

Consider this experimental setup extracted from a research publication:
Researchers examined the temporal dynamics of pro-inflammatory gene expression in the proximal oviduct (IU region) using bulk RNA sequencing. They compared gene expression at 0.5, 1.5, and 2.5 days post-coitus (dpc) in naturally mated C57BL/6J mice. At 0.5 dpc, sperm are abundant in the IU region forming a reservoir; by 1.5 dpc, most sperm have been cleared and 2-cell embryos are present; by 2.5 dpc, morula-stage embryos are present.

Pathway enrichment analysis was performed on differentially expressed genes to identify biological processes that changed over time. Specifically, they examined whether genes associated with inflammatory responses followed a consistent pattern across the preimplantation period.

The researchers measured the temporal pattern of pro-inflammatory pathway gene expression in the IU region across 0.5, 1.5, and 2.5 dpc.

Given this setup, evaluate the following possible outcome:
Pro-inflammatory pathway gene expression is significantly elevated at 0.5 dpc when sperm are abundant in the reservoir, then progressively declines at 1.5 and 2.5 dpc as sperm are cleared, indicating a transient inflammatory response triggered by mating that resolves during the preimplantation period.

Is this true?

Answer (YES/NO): YES